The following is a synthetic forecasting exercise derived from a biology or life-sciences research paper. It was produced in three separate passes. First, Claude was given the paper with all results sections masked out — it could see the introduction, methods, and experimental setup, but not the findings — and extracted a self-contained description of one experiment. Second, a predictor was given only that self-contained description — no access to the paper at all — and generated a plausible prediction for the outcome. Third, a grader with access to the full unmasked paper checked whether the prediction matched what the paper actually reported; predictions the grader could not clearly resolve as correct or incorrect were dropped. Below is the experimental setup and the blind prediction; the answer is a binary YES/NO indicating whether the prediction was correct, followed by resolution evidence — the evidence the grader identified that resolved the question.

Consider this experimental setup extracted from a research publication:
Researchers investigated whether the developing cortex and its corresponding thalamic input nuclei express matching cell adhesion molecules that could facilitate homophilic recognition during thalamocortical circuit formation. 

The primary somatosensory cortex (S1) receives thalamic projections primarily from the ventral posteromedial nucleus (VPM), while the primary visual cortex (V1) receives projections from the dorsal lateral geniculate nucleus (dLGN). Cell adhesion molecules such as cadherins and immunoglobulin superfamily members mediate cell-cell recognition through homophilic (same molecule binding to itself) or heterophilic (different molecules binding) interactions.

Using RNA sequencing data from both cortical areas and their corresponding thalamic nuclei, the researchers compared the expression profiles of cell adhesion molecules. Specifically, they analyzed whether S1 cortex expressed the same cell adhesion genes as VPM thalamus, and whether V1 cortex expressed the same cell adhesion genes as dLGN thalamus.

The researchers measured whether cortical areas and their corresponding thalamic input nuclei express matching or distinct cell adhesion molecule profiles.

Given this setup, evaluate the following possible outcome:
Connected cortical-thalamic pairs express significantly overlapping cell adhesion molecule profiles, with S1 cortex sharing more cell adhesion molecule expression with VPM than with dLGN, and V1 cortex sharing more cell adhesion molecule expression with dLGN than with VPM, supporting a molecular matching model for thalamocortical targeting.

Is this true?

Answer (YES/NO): YES